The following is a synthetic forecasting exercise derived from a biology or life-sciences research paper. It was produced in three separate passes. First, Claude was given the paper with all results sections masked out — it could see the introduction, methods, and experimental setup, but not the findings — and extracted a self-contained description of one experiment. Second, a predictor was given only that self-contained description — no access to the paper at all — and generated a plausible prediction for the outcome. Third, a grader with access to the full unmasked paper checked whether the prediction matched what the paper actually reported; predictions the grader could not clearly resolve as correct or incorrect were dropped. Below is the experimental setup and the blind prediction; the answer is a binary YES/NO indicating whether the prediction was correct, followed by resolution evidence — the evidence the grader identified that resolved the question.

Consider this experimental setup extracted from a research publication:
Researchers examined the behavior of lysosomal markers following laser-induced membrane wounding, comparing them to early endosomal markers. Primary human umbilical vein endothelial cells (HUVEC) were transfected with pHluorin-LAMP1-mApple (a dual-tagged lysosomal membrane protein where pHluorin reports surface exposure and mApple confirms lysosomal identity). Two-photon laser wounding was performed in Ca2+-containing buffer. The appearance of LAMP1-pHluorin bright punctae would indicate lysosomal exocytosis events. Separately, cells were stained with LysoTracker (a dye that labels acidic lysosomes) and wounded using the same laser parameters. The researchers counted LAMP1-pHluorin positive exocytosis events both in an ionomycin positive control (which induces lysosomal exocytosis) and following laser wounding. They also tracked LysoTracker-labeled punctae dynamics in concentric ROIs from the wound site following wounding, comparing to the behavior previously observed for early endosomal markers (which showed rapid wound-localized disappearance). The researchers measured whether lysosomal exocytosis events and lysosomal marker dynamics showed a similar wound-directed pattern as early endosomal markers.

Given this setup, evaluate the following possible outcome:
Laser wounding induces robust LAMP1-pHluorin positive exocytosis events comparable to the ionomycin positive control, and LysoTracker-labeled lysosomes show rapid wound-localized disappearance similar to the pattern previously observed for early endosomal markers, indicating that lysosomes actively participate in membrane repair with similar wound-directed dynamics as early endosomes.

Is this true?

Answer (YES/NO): NO